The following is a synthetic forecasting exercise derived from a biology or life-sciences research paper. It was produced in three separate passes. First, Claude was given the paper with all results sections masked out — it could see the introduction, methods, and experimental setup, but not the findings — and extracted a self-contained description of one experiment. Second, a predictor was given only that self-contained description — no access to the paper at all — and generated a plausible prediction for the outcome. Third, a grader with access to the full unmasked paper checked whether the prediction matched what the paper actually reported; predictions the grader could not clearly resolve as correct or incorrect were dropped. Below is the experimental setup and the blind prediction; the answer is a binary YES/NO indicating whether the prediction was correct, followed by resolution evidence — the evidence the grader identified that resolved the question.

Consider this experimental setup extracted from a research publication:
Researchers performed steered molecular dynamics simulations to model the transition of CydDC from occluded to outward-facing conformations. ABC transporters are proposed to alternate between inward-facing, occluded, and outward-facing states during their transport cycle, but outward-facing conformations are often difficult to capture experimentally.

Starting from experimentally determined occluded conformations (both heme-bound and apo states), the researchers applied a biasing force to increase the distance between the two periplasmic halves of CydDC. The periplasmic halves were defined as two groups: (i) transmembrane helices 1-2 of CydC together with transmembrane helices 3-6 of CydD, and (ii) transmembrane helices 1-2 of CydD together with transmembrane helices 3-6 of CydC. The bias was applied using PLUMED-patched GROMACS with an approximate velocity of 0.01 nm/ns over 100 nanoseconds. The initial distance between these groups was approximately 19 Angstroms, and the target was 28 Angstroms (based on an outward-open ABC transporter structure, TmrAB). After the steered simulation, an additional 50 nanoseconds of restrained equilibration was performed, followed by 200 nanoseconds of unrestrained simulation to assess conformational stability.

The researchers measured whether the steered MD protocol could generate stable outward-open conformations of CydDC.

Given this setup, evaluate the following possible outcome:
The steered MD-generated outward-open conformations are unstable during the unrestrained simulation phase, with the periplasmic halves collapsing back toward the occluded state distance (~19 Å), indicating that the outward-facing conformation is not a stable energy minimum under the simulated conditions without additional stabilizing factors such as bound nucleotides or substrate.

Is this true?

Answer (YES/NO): NO